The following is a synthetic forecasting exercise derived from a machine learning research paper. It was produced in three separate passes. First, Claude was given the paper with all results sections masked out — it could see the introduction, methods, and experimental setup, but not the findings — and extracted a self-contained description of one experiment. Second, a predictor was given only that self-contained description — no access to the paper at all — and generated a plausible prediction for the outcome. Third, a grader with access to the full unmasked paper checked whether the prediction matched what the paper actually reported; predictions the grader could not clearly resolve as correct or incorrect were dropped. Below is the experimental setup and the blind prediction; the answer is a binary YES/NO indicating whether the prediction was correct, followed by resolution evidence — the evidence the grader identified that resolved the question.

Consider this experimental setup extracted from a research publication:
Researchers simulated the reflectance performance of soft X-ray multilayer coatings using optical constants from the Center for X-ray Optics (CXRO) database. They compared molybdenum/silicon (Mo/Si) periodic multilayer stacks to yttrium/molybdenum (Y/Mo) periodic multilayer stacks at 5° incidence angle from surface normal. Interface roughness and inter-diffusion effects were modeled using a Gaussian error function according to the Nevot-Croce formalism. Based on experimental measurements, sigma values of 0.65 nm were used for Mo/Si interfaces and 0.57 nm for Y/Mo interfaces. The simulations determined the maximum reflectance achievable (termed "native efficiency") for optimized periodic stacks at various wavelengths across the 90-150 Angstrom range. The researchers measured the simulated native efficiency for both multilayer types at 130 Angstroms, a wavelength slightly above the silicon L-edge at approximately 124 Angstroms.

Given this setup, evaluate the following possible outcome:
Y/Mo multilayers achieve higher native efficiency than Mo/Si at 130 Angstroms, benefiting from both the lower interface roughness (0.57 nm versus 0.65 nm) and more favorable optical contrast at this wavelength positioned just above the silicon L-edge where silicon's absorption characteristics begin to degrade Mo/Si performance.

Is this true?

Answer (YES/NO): NO